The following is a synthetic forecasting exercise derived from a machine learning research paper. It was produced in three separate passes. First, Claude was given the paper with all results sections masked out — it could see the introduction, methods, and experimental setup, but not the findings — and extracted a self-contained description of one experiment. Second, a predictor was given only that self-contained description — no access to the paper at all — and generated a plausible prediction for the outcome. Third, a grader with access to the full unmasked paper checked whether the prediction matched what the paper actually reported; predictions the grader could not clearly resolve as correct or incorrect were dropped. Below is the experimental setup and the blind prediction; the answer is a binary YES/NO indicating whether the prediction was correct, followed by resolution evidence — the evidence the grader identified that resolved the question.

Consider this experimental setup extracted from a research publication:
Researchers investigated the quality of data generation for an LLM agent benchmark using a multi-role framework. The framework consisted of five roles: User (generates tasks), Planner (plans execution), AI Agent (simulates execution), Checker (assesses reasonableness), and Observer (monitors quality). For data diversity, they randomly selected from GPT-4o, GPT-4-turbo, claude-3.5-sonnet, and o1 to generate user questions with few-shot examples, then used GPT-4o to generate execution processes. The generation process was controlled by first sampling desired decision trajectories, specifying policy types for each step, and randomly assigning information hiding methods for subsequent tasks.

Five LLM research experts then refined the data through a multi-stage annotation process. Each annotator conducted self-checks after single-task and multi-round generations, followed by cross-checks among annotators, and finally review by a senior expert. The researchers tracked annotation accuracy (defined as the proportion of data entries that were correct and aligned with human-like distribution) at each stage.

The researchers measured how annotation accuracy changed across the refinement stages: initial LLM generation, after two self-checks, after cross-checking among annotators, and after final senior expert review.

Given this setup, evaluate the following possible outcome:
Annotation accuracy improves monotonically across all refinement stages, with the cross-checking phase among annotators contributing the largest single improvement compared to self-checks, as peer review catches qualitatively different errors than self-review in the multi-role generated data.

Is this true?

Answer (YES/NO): NO